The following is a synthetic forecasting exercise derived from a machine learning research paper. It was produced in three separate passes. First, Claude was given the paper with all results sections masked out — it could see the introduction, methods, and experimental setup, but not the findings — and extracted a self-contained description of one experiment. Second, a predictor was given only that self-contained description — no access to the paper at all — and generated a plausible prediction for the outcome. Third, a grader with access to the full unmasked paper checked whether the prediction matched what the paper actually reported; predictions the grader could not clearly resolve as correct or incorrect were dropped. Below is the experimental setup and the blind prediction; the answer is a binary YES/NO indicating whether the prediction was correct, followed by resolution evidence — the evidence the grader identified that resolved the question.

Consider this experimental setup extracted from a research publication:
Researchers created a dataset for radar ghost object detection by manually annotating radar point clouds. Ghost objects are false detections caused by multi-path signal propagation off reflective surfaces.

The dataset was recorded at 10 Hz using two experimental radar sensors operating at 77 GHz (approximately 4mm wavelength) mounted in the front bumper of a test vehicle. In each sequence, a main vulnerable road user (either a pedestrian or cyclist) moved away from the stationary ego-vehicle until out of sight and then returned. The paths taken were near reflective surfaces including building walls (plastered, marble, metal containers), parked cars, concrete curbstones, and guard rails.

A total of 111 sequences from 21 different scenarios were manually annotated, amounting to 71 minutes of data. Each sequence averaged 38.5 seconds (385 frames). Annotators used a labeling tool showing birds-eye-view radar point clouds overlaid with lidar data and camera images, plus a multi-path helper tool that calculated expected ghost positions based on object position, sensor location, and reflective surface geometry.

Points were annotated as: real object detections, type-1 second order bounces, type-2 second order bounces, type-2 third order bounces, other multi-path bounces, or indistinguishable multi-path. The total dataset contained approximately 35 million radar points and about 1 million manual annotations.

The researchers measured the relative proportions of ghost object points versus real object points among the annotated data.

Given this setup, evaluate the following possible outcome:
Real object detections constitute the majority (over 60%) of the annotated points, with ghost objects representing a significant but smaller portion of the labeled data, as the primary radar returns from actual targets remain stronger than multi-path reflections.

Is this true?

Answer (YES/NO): NO